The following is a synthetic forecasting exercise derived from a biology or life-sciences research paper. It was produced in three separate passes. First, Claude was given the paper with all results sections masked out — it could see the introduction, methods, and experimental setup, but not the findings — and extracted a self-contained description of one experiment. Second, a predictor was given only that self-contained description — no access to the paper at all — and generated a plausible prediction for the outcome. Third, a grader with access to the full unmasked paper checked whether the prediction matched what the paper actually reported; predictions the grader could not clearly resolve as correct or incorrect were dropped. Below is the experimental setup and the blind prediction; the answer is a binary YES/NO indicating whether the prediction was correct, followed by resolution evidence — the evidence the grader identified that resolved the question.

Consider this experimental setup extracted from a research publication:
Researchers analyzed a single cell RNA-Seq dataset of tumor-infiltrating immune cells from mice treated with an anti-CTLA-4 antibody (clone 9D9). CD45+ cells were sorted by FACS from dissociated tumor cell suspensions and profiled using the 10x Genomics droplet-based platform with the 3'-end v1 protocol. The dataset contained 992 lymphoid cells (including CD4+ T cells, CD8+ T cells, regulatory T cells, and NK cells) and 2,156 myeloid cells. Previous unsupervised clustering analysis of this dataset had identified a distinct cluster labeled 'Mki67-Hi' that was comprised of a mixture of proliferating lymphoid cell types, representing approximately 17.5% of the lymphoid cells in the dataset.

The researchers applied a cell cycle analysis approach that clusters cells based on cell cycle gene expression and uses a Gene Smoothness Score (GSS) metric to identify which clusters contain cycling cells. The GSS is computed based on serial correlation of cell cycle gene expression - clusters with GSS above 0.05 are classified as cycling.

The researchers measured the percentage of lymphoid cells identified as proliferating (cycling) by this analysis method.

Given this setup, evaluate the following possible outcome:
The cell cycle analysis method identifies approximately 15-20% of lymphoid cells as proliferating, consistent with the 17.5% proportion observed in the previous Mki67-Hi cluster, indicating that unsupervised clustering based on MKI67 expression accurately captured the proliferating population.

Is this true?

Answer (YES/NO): YES